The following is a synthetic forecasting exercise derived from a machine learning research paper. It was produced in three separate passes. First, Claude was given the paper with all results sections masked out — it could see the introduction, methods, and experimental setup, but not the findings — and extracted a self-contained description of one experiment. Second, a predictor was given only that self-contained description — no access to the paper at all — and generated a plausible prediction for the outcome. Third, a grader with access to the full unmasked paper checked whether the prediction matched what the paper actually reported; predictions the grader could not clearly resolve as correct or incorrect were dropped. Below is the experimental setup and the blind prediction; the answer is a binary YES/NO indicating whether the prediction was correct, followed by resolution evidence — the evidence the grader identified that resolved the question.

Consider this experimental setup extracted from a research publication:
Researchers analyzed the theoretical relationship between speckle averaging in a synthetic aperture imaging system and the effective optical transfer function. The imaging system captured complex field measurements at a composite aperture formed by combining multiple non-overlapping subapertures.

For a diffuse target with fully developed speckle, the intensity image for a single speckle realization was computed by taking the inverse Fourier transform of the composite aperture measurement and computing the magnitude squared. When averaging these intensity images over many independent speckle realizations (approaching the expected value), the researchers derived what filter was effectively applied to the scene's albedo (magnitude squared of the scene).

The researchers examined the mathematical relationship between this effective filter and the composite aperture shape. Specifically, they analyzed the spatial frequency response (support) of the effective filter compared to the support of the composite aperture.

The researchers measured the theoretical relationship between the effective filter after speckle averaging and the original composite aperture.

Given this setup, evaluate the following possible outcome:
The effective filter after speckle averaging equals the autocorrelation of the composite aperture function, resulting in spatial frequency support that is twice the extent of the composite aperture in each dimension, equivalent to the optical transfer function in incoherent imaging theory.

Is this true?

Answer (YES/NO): YES